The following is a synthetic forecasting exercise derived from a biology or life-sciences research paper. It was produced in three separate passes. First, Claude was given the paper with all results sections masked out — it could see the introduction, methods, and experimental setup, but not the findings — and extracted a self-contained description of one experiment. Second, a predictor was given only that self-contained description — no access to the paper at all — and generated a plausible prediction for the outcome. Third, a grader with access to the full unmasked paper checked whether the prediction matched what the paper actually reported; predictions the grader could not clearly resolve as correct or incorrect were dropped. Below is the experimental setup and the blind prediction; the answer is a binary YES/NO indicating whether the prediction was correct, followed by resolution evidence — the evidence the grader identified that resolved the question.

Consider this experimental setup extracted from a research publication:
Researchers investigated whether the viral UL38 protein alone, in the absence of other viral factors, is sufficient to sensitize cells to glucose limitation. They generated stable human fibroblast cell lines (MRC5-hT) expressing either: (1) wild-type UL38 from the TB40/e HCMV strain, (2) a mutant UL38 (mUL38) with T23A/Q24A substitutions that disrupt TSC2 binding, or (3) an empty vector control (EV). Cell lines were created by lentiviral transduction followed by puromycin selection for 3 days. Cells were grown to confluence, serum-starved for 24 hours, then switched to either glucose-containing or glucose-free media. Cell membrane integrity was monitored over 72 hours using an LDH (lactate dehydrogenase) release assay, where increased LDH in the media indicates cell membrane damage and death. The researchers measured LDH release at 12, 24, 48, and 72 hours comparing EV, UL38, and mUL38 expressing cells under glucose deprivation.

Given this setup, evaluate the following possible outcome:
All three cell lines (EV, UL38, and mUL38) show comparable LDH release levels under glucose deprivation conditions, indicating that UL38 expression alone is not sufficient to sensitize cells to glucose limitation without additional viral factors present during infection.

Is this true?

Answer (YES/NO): NO